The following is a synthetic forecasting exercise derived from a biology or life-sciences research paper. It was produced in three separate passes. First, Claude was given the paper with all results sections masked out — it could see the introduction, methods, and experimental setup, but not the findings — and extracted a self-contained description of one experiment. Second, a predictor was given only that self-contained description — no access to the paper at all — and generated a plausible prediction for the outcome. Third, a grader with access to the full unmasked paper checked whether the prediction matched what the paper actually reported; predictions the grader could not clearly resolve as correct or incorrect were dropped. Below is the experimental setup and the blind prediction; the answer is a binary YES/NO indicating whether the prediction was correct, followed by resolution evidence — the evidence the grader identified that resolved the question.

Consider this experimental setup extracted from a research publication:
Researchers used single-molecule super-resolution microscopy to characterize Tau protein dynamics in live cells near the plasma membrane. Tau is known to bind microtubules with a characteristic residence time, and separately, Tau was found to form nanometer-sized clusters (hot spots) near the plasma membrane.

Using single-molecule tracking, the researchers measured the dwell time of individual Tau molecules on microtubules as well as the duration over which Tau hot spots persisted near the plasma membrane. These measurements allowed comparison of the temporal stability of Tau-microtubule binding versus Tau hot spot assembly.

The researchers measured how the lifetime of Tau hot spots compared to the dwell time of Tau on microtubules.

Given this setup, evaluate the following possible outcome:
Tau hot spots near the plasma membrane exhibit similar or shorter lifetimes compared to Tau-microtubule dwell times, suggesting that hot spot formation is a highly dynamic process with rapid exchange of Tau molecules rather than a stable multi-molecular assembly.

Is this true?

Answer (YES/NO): NO